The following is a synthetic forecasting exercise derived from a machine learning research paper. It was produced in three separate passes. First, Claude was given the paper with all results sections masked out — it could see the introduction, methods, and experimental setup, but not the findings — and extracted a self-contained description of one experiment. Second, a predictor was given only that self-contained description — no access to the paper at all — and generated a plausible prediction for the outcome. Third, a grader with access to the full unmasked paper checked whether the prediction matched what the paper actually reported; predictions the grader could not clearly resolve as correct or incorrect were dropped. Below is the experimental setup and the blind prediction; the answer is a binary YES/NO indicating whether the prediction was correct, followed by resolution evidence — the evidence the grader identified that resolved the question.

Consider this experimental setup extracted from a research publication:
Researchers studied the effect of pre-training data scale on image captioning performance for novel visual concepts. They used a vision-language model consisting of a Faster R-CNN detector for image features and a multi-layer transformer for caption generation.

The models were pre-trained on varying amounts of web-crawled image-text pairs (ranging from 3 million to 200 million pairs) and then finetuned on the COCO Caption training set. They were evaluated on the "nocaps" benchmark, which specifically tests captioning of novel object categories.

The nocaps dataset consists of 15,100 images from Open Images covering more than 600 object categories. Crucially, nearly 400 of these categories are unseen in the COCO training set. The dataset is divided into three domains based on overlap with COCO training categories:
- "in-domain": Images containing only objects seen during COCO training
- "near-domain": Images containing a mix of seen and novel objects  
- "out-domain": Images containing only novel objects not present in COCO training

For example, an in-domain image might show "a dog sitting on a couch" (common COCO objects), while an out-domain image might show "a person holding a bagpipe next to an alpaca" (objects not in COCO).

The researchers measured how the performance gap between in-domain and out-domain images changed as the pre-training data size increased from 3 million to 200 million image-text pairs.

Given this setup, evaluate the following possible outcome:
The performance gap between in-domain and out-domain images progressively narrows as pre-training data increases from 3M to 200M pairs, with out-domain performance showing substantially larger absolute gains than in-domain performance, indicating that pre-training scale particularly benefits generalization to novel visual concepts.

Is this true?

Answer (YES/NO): YES